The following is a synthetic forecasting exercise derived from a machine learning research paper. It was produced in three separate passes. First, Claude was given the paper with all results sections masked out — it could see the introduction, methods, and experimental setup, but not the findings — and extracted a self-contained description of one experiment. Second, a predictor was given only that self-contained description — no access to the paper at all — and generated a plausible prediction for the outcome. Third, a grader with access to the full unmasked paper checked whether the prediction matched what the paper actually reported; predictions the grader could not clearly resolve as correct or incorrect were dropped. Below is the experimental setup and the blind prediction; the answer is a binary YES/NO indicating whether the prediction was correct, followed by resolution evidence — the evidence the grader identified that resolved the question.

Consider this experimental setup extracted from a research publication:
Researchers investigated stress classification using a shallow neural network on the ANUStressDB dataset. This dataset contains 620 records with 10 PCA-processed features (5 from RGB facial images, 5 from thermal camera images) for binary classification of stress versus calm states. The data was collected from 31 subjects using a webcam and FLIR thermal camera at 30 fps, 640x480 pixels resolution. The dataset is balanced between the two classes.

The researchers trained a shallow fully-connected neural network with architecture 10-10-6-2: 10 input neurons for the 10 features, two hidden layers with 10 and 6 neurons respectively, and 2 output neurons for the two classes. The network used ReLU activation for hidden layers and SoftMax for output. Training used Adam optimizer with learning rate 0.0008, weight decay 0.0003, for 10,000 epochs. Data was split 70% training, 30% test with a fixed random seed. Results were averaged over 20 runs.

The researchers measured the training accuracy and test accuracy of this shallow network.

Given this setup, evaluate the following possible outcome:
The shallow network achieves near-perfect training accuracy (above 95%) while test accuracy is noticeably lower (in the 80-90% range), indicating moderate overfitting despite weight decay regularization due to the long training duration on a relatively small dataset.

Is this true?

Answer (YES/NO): NO